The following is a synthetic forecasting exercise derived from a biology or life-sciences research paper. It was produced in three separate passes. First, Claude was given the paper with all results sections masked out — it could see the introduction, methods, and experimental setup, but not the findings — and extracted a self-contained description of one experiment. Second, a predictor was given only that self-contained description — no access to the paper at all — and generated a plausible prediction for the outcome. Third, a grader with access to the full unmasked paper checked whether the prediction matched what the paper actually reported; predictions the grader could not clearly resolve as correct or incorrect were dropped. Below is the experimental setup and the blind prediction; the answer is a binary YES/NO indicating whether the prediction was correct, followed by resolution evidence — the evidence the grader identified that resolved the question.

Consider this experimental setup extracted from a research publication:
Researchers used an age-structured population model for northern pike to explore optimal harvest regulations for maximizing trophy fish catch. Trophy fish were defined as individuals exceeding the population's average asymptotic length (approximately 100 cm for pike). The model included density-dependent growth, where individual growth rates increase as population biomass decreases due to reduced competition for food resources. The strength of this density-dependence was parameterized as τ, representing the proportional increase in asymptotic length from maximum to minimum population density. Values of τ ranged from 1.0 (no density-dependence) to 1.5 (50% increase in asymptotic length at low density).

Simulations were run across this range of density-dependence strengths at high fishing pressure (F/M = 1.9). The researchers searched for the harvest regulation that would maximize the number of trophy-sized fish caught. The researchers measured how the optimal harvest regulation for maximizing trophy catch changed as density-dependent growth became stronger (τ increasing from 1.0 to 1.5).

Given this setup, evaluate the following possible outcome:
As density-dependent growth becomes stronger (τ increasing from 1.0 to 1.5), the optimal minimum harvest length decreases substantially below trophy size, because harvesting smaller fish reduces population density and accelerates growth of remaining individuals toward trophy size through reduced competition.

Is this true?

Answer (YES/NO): NO